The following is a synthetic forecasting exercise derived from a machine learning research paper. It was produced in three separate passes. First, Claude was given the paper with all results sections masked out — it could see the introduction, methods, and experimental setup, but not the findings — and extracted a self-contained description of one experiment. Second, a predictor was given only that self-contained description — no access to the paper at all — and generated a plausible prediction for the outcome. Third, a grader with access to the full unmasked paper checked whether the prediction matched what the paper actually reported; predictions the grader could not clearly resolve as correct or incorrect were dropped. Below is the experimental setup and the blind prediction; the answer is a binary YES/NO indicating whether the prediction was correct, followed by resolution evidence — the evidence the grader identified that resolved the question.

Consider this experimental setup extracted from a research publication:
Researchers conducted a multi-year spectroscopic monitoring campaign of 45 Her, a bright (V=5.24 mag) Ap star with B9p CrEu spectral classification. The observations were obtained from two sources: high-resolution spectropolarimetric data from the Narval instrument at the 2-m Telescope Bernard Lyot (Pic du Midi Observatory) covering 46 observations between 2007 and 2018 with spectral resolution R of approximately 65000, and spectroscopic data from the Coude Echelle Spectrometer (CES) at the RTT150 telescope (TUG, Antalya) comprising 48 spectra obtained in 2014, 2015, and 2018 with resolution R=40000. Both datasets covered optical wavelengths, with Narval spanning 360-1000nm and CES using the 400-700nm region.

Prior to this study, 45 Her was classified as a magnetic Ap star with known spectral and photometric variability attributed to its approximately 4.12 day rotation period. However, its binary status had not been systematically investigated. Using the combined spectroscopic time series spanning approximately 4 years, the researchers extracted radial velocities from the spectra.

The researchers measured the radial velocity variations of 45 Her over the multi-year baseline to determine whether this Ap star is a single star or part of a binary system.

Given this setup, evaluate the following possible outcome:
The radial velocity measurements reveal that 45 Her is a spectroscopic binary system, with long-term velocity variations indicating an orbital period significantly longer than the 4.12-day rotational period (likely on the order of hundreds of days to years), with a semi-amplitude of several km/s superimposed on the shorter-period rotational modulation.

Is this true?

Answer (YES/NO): NO